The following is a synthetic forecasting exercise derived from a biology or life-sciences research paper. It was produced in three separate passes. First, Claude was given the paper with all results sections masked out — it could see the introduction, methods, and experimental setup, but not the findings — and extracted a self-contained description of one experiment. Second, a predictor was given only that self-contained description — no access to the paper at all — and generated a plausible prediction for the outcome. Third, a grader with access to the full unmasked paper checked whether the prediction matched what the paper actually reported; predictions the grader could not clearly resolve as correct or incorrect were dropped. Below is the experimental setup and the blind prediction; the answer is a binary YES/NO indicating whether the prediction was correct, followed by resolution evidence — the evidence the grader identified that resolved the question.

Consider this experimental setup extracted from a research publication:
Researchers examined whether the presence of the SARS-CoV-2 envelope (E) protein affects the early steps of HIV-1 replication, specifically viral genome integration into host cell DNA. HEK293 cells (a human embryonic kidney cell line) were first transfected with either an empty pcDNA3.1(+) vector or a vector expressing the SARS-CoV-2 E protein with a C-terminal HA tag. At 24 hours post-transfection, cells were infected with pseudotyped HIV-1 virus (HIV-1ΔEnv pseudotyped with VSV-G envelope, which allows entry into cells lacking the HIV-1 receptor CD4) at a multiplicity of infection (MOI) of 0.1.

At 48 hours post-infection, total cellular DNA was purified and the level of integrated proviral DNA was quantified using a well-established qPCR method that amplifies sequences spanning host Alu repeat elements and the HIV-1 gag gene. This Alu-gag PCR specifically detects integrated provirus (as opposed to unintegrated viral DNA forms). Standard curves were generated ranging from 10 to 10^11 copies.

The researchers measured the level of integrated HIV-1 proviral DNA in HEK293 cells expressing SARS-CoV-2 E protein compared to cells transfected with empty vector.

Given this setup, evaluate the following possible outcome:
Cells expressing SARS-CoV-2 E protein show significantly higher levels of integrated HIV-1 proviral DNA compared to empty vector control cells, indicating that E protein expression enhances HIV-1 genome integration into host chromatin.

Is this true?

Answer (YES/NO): NO